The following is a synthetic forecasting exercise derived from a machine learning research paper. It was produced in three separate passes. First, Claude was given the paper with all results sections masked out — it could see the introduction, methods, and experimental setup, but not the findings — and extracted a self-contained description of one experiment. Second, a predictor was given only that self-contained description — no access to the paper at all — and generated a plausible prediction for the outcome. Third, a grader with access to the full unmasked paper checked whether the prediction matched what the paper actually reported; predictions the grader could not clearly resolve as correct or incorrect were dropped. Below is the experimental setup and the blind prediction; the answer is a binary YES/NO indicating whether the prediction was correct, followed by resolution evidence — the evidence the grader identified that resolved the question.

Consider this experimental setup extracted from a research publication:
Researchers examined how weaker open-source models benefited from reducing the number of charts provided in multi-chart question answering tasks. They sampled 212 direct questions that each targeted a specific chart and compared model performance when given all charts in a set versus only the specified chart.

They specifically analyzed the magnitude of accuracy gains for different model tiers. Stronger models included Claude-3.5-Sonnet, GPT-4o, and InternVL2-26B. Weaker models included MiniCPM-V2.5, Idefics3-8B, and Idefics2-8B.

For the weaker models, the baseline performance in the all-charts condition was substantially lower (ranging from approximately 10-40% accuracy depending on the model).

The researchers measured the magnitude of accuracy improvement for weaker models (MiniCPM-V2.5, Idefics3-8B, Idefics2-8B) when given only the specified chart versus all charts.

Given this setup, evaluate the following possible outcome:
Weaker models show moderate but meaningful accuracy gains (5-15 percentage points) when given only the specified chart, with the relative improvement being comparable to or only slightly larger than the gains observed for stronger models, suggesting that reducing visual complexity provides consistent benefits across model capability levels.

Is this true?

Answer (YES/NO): NO